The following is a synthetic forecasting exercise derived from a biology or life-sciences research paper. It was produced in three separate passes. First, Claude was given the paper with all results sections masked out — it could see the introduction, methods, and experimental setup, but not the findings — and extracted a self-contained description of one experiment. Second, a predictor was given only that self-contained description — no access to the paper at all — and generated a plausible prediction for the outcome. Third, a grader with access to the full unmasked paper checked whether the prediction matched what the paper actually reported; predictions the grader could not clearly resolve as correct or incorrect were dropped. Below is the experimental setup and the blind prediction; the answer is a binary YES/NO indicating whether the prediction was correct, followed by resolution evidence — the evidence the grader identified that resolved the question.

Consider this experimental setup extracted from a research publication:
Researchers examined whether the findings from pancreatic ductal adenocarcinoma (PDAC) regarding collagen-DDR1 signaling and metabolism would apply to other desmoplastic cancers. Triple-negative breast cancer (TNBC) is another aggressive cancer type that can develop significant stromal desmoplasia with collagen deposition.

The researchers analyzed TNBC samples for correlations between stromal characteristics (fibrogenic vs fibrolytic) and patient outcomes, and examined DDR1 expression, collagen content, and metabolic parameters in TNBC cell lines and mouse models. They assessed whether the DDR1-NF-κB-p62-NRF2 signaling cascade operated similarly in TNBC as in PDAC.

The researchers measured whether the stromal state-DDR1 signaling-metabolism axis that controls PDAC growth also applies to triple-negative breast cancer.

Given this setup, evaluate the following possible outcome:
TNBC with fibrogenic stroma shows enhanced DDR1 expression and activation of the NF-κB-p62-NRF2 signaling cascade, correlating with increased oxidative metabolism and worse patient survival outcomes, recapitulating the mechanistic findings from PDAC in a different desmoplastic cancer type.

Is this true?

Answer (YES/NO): NO